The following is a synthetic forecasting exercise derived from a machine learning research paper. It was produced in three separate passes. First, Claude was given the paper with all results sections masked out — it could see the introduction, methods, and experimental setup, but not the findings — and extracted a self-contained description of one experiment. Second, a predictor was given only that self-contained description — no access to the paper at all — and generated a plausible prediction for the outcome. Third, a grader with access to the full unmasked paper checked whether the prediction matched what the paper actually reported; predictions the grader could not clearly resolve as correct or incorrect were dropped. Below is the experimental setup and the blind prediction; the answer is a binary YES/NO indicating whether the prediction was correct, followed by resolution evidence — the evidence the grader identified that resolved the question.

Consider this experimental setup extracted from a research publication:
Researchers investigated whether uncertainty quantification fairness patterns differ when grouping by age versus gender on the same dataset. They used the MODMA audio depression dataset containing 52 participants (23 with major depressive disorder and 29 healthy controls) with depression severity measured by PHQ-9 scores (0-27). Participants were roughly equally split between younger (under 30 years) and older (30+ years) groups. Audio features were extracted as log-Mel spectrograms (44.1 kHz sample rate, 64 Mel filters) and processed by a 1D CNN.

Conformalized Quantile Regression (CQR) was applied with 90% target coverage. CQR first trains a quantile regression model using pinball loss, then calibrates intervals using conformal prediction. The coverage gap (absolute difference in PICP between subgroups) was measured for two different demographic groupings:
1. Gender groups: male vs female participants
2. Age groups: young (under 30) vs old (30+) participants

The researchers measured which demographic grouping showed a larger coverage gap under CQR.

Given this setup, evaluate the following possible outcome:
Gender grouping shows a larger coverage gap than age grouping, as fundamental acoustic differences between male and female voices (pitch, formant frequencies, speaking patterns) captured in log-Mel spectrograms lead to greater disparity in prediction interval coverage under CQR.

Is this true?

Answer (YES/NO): NO